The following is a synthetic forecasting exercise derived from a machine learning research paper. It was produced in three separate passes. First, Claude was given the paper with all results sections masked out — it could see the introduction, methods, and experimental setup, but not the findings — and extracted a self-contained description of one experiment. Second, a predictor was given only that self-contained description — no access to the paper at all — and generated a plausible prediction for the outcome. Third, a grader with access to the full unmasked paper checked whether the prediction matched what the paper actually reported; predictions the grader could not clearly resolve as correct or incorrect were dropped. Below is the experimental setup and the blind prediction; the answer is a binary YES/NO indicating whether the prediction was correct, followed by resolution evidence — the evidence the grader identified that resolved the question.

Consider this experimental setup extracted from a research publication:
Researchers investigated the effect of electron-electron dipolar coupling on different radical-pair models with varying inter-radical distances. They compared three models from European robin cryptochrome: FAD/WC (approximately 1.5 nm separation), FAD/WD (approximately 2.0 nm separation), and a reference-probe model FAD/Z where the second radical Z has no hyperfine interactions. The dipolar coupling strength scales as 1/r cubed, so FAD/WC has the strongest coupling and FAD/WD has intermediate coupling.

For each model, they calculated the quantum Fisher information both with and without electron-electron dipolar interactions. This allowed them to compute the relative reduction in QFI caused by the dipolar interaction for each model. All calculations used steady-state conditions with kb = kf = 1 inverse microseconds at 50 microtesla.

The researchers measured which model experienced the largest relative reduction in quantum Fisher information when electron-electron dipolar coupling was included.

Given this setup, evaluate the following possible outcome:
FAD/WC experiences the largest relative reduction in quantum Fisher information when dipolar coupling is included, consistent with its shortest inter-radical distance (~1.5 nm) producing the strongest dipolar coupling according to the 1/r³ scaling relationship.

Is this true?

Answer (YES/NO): YES